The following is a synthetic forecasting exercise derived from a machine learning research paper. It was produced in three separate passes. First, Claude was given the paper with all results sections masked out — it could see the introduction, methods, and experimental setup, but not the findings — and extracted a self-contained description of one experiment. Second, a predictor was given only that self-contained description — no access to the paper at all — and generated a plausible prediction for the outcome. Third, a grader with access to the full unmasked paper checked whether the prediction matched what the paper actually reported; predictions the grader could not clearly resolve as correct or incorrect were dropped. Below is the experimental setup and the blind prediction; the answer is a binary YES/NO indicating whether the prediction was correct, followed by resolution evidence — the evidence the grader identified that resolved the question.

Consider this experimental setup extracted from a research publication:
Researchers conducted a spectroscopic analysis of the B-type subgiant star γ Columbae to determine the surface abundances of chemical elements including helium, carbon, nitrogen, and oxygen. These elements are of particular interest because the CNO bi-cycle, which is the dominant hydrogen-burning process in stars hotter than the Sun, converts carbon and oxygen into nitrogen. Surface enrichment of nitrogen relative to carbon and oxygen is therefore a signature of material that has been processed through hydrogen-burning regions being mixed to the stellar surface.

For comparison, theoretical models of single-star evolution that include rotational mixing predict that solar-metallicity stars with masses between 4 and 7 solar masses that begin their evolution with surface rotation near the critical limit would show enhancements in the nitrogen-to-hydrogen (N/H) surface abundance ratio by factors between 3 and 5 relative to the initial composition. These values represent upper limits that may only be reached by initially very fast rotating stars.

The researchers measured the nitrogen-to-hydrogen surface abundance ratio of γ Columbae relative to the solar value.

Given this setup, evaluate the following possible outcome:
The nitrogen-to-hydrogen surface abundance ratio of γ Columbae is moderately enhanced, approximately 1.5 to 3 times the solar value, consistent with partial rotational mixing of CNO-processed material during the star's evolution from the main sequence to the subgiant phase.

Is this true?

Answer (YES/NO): NO